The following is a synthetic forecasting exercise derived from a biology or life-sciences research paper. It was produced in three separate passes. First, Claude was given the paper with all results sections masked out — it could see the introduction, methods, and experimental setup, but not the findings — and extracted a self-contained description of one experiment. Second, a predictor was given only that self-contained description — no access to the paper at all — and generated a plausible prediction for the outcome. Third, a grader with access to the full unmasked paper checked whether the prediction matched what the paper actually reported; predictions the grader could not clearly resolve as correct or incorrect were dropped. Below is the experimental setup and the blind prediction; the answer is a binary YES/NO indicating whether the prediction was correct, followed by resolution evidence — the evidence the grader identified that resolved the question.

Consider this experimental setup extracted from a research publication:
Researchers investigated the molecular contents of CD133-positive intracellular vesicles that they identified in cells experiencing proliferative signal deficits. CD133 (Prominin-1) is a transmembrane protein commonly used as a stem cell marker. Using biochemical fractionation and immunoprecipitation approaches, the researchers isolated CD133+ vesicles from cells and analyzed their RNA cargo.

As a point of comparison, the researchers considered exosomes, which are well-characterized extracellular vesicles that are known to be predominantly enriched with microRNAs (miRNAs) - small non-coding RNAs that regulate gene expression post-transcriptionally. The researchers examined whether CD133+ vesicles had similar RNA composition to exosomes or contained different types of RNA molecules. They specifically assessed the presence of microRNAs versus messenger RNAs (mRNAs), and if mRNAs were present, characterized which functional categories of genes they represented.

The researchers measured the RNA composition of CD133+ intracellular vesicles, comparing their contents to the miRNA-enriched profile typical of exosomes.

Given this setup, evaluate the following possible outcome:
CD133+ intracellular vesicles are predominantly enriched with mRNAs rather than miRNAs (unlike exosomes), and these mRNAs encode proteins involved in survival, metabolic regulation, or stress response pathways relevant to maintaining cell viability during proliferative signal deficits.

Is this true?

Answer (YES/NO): NO